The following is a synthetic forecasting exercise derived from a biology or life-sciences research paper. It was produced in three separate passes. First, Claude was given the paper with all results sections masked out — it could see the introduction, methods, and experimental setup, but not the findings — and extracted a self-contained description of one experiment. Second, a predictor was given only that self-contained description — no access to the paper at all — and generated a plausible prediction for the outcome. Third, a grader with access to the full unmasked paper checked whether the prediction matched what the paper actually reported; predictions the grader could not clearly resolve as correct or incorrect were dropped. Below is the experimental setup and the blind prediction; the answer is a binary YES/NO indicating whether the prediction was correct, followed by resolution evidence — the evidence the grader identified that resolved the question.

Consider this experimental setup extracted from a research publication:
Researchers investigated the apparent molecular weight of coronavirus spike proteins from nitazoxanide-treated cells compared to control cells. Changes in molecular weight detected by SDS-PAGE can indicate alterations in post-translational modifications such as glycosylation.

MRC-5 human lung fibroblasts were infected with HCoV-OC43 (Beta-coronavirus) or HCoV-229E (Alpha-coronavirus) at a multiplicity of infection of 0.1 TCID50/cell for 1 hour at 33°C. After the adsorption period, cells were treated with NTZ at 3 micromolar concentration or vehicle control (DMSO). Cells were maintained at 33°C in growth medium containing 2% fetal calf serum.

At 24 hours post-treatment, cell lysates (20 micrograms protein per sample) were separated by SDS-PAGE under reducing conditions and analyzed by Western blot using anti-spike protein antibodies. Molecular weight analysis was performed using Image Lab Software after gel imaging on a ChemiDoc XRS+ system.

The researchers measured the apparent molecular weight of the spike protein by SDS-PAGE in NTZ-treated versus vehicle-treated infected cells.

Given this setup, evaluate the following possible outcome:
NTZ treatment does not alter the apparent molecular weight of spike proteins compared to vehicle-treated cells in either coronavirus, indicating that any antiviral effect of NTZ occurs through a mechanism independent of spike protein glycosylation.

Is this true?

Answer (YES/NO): NO